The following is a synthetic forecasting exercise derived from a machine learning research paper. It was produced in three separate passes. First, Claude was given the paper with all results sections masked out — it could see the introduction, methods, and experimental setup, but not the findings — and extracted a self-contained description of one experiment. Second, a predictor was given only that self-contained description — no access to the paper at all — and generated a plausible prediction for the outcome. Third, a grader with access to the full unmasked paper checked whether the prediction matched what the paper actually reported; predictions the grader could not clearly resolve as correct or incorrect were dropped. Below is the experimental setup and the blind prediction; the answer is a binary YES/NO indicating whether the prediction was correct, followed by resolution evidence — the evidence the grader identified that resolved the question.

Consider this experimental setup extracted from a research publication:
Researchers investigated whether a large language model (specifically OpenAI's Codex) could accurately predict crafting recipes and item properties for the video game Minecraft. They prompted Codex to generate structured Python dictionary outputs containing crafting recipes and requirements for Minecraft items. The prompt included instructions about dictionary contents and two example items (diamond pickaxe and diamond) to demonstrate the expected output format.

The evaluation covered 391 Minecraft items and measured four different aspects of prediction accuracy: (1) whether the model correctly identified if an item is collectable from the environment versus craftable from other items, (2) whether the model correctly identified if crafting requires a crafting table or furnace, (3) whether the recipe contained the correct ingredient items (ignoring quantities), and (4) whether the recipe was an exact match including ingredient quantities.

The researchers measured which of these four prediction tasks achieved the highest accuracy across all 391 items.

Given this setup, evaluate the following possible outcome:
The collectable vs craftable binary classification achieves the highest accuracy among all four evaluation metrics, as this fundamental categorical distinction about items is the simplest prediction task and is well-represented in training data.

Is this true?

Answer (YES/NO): NO